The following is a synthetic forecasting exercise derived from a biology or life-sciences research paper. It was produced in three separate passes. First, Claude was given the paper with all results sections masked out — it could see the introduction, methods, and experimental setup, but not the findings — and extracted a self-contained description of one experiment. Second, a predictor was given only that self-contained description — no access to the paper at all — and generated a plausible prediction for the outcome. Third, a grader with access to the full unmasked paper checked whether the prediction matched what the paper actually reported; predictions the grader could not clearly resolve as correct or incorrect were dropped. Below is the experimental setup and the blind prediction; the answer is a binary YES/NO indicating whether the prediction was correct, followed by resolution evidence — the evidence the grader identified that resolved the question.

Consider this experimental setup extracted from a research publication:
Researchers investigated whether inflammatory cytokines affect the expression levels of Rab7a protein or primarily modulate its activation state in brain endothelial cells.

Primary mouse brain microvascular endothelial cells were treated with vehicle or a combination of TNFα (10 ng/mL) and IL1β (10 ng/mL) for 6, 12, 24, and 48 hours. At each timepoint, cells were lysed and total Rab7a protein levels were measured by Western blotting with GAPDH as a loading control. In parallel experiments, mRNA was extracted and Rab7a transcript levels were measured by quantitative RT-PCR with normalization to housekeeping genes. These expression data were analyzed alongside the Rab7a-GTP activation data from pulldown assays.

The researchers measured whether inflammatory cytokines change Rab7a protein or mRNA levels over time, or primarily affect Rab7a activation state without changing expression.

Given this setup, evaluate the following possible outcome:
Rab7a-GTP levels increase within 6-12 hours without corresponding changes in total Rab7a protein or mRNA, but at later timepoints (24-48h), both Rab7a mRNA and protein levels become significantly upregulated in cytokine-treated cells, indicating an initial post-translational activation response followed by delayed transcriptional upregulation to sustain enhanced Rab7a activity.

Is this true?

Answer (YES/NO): NO